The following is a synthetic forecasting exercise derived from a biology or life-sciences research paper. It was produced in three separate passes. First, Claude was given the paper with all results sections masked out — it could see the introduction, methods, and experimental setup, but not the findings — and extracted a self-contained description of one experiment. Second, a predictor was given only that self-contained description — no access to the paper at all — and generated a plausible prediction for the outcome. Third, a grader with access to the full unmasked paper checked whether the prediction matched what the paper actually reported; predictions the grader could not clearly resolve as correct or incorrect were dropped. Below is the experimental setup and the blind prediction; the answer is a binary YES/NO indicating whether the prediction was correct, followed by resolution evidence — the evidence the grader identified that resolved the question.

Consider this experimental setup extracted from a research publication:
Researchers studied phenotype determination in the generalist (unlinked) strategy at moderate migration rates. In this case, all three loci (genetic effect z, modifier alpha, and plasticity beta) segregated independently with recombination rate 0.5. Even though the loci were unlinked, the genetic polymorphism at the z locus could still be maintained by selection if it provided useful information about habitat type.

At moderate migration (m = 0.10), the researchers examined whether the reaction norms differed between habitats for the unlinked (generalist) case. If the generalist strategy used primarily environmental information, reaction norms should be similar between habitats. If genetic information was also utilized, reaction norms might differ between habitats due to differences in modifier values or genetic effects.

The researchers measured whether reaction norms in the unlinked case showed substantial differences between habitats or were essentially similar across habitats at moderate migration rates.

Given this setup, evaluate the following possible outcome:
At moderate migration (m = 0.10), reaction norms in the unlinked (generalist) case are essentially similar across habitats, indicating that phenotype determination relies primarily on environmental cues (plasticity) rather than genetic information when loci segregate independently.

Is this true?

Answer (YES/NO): YES